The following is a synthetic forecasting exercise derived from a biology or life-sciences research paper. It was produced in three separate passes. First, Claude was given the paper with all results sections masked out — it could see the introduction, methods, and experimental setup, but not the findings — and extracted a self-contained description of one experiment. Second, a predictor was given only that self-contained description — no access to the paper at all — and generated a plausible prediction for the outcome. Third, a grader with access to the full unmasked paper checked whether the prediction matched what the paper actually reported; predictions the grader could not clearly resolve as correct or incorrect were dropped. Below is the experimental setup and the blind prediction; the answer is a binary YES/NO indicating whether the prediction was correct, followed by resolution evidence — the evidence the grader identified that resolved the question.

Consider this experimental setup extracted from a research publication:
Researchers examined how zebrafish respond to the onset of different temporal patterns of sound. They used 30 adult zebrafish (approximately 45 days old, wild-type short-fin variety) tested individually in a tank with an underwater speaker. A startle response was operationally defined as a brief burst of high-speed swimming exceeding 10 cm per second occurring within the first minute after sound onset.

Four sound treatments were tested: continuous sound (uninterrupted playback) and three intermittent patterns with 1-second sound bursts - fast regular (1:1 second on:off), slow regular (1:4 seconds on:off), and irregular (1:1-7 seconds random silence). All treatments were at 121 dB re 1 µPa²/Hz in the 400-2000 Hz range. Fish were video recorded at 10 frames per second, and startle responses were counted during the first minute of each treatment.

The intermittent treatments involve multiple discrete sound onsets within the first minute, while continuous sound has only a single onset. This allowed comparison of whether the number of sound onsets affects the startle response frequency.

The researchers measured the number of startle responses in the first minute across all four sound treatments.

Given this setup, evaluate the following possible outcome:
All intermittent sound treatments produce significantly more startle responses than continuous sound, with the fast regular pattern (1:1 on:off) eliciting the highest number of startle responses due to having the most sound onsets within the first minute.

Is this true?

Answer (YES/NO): NO